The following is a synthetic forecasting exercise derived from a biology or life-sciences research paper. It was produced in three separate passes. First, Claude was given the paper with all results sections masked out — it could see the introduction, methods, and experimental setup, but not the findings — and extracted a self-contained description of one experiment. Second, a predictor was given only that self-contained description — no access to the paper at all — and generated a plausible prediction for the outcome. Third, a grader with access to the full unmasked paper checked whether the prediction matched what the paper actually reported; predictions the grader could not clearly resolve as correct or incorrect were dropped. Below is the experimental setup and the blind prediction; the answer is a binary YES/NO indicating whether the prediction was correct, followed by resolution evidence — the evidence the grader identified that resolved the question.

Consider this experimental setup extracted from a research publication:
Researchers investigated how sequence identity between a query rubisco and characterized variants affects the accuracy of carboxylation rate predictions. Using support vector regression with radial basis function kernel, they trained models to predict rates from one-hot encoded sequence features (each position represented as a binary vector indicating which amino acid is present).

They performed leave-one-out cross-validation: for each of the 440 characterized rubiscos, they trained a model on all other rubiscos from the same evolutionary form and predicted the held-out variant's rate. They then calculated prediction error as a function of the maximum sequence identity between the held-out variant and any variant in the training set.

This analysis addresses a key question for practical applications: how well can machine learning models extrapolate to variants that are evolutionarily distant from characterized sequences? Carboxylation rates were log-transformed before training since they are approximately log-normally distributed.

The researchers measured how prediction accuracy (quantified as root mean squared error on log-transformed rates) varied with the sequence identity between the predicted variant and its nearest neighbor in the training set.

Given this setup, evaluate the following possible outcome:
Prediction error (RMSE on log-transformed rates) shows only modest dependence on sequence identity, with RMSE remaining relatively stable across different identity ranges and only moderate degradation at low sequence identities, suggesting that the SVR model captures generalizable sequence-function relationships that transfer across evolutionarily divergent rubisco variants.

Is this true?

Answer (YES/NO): NO